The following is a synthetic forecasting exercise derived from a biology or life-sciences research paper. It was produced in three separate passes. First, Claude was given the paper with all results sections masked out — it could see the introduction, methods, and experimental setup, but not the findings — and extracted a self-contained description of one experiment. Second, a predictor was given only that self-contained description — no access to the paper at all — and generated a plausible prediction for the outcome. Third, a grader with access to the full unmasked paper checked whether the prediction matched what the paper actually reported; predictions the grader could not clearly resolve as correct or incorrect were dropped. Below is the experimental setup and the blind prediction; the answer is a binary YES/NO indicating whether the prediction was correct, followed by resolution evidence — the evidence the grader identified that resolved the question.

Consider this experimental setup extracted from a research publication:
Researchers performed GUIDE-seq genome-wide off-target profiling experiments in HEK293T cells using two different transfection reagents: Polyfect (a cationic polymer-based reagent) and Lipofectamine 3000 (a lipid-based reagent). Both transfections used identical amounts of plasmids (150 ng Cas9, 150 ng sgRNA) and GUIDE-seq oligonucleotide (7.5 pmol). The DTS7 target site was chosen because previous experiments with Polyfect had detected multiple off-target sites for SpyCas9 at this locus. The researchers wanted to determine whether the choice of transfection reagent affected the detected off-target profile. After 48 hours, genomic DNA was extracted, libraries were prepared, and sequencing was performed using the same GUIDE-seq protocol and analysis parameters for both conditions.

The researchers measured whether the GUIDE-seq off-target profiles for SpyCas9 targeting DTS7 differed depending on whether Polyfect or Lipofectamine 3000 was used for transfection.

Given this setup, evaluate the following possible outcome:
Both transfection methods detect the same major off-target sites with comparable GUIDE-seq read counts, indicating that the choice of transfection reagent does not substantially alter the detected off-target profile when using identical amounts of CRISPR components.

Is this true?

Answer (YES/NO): NO